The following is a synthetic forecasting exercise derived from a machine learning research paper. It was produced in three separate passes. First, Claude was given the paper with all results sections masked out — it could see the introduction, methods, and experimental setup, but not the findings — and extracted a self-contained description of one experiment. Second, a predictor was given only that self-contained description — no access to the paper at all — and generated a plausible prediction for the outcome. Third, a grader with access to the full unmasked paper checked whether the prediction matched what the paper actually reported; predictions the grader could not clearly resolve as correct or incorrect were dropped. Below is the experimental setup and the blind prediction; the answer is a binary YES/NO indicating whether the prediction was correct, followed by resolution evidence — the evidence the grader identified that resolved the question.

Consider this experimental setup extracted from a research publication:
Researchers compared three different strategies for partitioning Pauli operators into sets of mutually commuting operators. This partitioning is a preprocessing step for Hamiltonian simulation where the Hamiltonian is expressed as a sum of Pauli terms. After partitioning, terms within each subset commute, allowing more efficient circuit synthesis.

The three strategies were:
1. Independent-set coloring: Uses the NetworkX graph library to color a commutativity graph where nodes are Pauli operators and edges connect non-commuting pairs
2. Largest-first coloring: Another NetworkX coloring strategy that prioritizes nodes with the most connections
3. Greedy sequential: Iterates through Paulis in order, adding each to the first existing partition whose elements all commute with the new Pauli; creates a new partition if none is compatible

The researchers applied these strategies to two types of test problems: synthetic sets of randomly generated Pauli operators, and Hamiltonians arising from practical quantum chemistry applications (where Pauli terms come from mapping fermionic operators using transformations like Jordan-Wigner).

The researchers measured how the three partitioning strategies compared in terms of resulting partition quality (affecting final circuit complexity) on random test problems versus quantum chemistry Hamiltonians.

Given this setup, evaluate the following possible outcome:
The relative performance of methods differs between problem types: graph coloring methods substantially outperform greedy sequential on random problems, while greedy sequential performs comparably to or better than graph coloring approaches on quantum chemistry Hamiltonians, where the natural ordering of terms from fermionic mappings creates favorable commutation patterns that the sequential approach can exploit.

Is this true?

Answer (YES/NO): NO